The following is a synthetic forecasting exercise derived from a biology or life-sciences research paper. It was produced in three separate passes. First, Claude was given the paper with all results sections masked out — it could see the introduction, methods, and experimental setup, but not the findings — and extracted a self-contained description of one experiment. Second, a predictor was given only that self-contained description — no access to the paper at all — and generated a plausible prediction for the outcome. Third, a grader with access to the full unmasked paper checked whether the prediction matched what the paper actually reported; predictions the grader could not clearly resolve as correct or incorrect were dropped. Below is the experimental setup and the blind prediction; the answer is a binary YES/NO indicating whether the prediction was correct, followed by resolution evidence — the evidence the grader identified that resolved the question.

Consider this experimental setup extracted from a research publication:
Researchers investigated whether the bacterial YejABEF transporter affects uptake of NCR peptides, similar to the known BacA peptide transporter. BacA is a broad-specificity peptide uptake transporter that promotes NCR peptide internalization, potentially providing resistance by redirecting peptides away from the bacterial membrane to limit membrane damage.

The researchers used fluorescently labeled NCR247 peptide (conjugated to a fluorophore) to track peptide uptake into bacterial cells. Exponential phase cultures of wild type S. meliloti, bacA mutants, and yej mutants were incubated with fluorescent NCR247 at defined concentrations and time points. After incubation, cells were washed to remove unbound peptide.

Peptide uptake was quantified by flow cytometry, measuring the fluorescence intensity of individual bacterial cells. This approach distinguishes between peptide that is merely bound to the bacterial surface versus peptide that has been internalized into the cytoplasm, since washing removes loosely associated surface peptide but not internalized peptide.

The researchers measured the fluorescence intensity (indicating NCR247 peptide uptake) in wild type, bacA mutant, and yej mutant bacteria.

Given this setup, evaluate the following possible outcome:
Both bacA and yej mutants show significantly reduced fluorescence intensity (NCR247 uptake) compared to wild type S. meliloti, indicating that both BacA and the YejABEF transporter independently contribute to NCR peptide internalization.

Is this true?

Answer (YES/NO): NO